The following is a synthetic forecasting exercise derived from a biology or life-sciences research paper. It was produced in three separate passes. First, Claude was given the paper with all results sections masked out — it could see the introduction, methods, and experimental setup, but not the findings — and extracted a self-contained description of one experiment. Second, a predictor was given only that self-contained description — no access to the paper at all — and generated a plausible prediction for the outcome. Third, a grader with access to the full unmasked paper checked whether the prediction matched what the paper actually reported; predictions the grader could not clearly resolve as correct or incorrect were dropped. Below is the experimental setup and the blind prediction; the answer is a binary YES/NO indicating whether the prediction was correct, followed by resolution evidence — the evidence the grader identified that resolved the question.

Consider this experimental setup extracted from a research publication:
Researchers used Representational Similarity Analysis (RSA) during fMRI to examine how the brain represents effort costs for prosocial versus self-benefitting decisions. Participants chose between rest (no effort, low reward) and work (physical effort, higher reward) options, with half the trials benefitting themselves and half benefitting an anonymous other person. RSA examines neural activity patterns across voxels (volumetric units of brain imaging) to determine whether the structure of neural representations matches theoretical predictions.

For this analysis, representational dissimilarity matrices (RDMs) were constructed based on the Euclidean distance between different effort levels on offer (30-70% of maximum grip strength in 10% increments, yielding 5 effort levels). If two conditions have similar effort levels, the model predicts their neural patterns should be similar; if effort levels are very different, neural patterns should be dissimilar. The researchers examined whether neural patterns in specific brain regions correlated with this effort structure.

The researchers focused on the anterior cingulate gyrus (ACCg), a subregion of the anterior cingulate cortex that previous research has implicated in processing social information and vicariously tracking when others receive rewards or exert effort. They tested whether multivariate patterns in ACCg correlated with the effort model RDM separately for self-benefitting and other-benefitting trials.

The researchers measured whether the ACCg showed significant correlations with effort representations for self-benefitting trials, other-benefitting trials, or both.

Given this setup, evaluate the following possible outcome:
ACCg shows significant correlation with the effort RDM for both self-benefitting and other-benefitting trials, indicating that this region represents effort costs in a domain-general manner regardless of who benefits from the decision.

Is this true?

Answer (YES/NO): NO